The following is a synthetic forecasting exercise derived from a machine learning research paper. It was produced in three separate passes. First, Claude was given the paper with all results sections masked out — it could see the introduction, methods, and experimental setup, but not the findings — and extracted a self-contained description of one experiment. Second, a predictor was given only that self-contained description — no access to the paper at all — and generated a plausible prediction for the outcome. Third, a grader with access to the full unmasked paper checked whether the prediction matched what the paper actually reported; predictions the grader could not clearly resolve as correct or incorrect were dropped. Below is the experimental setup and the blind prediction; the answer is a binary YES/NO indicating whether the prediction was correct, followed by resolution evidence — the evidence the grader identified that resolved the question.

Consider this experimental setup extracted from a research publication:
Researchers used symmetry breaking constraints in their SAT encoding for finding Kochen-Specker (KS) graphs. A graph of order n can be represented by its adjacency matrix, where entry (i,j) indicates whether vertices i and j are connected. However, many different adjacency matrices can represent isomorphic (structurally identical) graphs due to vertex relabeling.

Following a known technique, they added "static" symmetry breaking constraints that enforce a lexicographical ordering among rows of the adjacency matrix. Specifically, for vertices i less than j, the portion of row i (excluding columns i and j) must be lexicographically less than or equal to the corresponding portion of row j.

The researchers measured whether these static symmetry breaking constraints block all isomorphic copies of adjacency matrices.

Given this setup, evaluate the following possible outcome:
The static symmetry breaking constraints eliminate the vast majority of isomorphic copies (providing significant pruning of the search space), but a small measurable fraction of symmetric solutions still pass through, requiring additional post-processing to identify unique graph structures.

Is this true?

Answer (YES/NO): NO